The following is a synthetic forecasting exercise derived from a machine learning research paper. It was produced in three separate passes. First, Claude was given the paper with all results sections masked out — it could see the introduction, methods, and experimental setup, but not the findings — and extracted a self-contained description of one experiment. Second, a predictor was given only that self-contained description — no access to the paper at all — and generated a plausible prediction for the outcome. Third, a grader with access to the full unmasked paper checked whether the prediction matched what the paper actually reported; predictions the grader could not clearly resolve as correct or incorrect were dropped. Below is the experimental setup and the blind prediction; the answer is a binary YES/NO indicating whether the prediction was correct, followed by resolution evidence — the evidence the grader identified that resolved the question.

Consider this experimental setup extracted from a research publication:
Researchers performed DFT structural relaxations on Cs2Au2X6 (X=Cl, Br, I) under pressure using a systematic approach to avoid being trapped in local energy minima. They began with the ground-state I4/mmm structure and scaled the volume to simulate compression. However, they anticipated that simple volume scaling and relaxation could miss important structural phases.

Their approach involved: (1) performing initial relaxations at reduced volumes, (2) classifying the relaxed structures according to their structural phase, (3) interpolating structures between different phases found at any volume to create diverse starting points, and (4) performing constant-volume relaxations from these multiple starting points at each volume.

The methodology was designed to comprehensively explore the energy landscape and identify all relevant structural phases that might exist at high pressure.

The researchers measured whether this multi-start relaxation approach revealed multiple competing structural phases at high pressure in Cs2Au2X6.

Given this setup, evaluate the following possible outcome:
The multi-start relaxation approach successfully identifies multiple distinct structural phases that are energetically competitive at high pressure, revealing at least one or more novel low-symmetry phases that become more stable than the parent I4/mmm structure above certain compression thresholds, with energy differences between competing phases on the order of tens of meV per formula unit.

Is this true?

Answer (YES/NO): NO